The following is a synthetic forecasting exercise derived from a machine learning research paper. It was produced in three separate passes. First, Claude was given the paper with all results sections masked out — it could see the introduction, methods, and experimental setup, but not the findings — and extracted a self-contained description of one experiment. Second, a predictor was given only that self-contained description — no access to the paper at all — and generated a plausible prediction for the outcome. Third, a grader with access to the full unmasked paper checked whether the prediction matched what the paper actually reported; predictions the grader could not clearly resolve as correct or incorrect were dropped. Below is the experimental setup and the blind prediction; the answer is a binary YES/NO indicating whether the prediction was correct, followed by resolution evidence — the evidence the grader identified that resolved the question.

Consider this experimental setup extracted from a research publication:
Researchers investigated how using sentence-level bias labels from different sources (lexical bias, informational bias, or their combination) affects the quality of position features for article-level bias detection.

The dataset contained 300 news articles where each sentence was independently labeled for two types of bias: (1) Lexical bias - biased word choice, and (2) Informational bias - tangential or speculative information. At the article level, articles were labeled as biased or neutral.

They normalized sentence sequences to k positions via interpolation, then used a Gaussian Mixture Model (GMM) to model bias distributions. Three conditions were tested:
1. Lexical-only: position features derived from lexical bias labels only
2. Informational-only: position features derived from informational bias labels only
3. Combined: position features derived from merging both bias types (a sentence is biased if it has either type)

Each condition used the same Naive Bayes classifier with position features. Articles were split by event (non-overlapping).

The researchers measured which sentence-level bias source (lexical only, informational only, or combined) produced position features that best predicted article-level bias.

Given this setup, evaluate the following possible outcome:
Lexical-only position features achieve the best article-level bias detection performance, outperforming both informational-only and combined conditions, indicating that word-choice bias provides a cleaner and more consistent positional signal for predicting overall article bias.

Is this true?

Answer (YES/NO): NO